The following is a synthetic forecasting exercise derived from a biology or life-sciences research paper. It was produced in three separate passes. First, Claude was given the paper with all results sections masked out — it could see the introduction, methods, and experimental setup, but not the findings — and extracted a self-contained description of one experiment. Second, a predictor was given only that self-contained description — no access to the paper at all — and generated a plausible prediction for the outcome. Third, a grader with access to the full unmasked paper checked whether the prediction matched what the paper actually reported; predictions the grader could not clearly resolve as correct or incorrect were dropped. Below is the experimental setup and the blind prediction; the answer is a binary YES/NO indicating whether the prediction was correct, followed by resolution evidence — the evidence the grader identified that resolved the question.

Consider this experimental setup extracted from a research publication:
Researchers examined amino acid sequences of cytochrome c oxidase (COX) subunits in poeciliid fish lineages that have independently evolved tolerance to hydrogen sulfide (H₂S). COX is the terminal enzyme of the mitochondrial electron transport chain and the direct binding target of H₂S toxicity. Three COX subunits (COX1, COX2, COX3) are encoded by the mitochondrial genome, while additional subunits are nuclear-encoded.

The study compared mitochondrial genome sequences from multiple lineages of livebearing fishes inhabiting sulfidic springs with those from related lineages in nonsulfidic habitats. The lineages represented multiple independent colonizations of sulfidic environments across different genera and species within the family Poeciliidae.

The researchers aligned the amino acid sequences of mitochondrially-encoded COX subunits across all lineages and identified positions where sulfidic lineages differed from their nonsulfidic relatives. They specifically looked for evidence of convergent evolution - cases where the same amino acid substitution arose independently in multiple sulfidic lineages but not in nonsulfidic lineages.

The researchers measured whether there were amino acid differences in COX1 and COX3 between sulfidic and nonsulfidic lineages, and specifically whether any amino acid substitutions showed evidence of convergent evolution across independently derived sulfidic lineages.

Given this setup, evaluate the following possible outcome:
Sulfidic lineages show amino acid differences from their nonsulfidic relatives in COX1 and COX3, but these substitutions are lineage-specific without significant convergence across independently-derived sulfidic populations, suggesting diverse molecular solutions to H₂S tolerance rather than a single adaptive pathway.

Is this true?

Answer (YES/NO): NO